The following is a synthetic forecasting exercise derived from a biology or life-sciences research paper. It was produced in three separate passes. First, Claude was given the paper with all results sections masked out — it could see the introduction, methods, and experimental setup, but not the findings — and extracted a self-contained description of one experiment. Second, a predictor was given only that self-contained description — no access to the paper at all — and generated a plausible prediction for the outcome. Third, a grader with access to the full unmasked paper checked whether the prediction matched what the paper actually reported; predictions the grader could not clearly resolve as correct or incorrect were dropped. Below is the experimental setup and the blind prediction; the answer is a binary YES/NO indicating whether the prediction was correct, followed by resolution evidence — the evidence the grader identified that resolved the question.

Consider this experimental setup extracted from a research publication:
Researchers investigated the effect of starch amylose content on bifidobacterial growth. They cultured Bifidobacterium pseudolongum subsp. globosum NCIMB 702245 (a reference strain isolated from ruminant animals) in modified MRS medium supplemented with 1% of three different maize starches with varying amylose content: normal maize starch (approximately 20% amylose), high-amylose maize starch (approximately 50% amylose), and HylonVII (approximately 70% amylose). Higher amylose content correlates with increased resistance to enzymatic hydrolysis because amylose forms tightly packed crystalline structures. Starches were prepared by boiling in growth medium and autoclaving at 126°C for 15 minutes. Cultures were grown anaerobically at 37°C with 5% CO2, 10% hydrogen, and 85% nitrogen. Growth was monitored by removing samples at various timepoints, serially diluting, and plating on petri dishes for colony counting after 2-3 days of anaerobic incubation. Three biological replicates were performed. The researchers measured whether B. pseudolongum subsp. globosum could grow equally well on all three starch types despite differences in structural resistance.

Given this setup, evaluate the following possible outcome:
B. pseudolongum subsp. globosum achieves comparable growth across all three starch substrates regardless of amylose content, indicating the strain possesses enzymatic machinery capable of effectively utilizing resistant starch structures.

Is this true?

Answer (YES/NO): YES